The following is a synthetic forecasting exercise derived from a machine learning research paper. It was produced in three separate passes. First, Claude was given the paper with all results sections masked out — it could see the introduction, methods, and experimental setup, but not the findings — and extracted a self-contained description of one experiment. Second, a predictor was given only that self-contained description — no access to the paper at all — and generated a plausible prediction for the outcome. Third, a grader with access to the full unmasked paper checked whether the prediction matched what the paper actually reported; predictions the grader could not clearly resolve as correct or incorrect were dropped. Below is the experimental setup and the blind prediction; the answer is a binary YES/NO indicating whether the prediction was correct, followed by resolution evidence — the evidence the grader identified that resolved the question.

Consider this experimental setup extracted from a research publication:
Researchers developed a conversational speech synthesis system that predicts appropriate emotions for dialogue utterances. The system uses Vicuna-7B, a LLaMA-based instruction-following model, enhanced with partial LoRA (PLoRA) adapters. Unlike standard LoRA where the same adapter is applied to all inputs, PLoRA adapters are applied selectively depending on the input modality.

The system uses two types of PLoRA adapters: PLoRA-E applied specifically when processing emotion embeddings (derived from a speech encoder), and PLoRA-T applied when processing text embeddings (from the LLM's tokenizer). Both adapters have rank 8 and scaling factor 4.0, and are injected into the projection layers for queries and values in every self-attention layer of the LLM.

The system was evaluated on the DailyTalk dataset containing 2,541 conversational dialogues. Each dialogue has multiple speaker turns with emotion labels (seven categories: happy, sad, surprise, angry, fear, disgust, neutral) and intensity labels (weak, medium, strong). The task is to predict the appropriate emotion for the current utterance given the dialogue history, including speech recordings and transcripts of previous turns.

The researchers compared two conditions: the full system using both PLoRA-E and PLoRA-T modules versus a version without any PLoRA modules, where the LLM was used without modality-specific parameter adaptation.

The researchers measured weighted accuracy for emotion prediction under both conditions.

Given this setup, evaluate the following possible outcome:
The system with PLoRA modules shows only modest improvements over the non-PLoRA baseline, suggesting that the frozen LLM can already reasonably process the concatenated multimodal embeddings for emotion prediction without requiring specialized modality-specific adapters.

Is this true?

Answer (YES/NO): NO